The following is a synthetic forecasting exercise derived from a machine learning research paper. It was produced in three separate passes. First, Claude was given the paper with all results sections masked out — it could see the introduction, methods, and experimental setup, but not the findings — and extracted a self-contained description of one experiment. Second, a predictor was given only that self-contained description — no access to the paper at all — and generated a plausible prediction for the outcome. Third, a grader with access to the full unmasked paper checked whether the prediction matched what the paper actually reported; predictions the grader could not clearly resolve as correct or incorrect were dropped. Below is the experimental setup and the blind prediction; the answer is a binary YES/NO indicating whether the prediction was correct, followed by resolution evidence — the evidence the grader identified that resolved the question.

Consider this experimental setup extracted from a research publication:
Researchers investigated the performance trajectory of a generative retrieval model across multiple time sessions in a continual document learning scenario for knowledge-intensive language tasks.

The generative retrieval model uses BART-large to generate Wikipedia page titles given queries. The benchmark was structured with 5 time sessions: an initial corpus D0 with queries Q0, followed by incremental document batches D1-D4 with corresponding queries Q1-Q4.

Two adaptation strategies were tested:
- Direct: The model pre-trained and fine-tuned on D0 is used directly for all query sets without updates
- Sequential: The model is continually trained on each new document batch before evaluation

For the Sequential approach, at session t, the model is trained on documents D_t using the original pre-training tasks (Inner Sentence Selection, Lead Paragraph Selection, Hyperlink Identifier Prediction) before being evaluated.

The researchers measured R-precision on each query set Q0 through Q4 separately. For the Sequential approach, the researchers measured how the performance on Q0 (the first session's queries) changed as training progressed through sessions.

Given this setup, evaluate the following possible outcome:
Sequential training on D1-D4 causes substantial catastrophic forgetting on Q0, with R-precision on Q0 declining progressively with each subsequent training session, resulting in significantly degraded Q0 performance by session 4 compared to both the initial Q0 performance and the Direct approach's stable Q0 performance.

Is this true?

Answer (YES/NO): YES